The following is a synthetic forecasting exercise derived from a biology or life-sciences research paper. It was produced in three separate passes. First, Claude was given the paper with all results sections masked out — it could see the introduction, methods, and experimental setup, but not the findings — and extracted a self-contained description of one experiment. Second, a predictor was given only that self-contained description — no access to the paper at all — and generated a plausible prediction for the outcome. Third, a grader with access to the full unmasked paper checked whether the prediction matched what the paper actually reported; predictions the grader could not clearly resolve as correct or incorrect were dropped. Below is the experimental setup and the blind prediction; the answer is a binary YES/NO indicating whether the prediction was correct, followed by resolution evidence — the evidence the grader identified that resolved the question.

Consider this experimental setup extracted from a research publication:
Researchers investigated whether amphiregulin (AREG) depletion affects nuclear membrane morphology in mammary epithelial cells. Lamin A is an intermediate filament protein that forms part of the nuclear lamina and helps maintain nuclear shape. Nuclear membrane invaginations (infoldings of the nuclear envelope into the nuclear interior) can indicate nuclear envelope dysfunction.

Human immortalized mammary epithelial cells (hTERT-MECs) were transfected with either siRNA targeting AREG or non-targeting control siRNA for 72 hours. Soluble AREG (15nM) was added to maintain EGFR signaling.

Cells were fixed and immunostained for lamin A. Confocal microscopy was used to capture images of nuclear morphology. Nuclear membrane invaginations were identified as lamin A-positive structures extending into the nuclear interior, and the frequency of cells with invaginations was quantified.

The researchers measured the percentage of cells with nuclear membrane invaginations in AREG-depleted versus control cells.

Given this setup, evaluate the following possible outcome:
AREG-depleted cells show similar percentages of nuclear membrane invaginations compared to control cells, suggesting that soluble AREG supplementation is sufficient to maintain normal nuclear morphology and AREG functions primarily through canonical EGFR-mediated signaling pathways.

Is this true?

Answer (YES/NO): NO